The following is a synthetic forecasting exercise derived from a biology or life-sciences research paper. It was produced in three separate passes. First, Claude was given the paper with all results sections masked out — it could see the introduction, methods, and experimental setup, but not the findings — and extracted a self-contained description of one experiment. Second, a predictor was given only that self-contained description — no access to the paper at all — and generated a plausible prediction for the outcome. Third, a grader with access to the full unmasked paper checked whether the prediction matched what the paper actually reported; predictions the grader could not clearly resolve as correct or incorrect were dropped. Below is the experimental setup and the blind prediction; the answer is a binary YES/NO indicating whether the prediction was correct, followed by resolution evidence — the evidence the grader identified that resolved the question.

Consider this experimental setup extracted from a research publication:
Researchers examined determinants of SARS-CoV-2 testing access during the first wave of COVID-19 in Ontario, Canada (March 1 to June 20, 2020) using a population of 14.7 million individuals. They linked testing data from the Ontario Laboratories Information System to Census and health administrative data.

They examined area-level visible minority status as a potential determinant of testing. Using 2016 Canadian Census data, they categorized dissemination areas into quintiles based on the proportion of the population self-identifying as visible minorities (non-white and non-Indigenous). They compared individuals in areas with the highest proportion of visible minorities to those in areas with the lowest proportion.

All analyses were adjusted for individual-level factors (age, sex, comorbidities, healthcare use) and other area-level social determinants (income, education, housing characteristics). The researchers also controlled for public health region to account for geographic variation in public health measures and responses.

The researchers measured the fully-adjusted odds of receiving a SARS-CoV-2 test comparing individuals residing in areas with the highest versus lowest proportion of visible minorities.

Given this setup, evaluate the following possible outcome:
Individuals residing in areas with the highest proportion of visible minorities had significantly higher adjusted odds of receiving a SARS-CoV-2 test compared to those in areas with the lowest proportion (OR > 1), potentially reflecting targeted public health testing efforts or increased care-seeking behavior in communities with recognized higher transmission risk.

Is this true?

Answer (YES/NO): NO